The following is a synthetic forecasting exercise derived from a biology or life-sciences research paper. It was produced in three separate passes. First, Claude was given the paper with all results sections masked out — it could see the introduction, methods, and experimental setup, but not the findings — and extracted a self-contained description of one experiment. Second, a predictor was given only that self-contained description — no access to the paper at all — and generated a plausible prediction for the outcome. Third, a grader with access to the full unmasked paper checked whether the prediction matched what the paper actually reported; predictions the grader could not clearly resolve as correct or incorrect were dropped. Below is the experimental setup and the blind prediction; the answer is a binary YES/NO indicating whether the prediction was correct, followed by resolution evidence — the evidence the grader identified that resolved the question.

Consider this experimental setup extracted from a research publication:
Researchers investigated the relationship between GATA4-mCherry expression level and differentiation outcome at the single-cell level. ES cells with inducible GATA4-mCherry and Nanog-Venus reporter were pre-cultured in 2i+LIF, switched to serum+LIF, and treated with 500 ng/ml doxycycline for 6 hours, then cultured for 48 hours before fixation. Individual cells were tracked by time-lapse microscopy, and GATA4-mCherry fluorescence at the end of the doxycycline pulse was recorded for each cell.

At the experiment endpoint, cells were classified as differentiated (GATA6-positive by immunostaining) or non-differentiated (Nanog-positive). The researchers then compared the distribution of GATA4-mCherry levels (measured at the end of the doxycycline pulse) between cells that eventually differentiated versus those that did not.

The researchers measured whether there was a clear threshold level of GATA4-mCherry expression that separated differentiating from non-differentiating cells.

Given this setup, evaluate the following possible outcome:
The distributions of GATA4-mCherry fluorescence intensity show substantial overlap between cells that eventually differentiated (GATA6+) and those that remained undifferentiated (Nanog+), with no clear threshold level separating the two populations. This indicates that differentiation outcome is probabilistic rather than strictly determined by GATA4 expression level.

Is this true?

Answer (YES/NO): NO